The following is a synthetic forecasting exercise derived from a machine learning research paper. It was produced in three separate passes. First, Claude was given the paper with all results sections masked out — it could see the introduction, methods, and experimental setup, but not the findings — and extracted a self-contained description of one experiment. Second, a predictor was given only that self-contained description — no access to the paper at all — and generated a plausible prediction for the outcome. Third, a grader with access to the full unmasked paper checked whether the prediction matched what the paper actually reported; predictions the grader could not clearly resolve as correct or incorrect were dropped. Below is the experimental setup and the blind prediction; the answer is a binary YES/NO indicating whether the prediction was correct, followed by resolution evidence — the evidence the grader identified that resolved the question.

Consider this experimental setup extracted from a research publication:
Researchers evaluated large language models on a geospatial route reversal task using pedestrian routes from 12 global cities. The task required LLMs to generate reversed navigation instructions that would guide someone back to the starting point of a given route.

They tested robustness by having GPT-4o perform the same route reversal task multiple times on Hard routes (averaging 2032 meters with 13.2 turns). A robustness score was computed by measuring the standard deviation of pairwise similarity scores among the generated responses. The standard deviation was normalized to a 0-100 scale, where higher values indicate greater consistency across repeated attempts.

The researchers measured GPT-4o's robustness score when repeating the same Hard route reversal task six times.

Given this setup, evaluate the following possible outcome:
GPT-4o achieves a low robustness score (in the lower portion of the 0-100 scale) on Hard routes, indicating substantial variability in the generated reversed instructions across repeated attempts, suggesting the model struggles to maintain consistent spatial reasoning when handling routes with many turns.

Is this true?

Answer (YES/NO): YES